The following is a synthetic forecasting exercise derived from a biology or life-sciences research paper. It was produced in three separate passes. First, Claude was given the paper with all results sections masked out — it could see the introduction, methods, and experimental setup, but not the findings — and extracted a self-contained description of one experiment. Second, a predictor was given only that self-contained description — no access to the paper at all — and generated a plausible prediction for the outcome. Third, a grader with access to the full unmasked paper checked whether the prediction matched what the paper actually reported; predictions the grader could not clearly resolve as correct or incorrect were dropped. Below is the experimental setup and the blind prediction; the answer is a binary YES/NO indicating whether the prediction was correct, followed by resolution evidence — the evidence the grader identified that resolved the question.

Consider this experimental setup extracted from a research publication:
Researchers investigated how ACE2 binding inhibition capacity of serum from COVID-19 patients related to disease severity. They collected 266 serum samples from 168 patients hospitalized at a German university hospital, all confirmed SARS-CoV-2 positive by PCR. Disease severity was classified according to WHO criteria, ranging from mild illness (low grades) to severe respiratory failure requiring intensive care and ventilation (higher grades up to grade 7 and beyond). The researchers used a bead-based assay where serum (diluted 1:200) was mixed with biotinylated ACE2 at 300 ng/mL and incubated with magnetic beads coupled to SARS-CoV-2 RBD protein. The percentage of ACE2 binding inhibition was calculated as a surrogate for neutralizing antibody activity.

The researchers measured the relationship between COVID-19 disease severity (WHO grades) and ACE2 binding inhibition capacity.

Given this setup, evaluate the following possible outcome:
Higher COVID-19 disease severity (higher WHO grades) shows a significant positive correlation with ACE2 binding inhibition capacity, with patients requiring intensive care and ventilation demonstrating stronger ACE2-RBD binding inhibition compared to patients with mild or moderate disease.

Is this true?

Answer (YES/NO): YES